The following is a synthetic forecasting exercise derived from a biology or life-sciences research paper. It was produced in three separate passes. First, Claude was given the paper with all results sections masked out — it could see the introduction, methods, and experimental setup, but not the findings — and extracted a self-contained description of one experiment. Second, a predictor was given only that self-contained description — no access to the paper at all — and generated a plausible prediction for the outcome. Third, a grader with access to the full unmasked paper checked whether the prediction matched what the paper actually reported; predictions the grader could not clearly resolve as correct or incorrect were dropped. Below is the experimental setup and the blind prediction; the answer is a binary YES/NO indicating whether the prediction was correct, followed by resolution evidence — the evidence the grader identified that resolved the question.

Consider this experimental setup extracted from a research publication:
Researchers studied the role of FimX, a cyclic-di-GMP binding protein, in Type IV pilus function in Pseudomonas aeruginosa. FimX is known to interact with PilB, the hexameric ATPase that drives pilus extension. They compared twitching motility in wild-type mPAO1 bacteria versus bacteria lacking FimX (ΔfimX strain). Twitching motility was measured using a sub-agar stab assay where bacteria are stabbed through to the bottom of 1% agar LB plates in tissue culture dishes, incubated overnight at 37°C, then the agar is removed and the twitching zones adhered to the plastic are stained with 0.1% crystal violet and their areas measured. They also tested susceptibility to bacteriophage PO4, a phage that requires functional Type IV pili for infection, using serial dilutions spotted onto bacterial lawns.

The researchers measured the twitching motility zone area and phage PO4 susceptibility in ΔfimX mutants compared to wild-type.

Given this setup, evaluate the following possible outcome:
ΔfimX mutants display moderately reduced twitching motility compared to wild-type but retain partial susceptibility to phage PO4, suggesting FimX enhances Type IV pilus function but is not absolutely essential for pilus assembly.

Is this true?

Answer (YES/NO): NO